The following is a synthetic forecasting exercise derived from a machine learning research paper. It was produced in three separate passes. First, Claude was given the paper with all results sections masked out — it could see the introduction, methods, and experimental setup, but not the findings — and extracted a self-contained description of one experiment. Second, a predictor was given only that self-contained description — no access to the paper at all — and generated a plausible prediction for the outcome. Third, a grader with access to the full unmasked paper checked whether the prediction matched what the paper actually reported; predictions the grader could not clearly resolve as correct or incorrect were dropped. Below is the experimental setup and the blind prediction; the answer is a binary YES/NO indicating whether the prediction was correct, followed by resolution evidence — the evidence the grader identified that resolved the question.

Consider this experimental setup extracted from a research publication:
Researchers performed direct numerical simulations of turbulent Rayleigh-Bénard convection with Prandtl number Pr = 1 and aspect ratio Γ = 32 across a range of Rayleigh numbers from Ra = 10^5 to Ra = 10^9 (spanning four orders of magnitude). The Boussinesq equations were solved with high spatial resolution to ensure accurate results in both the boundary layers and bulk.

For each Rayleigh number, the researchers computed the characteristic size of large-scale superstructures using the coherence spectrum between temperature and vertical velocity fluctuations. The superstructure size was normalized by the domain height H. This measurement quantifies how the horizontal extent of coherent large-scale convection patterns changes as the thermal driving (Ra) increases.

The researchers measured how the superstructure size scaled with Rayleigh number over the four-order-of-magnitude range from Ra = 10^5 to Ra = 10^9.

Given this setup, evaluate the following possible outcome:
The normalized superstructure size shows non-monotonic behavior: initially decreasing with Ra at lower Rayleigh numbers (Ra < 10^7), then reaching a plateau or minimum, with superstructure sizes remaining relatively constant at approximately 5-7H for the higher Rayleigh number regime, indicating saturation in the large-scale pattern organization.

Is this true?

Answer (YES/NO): NO